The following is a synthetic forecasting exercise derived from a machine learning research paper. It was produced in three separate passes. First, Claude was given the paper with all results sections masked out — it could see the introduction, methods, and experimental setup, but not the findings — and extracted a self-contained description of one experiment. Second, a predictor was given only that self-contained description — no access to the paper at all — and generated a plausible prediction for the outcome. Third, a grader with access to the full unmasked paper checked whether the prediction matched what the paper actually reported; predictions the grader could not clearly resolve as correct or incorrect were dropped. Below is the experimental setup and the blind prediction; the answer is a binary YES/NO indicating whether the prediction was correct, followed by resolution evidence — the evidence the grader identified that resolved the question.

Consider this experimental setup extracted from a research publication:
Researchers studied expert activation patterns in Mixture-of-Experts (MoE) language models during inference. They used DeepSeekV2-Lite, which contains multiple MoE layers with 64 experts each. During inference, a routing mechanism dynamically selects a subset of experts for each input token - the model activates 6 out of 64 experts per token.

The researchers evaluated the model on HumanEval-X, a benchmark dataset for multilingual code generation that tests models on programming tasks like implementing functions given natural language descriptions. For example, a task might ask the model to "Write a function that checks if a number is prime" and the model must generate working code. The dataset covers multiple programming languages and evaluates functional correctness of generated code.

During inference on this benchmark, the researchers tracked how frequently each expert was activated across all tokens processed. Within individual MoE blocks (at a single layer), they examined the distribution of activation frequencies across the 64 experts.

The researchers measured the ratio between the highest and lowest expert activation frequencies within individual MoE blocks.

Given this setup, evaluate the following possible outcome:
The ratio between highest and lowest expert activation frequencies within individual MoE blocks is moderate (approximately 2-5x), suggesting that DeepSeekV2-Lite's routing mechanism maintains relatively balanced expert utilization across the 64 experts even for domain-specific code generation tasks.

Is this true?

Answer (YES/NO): NO